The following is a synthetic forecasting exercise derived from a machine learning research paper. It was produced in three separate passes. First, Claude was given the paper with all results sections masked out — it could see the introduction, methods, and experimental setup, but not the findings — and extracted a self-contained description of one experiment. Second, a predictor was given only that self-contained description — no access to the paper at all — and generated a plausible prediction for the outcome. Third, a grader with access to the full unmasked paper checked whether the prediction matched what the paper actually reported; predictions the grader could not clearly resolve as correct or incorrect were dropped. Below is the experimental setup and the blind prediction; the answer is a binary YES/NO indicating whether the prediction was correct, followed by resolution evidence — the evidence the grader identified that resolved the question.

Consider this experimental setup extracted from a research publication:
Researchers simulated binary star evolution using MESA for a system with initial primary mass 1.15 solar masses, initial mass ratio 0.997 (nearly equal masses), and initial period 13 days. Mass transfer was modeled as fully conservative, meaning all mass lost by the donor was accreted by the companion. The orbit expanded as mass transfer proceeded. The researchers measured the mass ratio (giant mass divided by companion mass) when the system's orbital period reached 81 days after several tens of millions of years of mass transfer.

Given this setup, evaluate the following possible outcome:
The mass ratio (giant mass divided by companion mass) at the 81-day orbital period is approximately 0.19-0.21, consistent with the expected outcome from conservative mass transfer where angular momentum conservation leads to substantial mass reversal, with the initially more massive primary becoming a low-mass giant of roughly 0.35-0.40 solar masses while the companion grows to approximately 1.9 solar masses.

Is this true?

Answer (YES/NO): YES